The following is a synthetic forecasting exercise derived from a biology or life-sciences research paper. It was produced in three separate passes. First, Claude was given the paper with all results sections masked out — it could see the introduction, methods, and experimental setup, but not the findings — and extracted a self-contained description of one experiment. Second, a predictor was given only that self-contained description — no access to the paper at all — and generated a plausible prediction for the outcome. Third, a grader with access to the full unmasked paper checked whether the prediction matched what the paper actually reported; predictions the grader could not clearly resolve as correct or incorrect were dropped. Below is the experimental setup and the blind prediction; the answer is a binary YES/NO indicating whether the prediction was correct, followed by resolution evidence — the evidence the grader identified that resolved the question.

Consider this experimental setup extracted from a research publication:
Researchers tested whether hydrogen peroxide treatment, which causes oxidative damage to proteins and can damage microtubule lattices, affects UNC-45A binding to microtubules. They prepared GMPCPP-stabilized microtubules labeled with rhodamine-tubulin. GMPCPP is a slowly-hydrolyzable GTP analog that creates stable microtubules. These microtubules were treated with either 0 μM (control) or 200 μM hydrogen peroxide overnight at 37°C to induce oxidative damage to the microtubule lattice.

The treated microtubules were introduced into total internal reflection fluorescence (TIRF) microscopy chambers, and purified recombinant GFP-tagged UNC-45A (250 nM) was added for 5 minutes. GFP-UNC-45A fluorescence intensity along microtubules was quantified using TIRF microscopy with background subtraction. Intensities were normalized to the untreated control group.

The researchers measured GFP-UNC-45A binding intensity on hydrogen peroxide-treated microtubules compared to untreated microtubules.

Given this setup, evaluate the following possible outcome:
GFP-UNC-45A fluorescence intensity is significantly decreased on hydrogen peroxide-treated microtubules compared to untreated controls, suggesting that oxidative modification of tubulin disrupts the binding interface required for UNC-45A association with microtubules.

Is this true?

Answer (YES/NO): NO